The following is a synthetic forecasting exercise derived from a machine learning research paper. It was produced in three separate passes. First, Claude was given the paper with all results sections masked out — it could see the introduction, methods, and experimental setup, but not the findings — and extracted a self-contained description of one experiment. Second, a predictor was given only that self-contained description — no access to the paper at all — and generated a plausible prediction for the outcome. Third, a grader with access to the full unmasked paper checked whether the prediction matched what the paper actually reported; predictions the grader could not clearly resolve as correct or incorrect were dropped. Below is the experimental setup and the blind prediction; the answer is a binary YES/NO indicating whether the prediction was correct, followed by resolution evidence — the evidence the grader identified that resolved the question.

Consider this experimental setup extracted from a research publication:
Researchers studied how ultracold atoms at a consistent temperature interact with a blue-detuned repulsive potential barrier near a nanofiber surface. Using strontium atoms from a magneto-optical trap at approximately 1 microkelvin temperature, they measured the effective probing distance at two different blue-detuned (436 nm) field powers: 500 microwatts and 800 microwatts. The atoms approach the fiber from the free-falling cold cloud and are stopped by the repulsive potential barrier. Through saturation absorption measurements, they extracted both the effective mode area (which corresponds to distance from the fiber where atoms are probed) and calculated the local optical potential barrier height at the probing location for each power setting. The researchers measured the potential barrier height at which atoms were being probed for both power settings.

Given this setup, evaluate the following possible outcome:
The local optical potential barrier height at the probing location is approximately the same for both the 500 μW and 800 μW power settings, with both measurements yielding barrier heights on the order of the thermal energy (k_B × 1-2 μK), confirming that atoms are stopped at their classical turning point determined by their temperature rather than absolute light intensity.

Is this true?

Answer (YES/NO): NO